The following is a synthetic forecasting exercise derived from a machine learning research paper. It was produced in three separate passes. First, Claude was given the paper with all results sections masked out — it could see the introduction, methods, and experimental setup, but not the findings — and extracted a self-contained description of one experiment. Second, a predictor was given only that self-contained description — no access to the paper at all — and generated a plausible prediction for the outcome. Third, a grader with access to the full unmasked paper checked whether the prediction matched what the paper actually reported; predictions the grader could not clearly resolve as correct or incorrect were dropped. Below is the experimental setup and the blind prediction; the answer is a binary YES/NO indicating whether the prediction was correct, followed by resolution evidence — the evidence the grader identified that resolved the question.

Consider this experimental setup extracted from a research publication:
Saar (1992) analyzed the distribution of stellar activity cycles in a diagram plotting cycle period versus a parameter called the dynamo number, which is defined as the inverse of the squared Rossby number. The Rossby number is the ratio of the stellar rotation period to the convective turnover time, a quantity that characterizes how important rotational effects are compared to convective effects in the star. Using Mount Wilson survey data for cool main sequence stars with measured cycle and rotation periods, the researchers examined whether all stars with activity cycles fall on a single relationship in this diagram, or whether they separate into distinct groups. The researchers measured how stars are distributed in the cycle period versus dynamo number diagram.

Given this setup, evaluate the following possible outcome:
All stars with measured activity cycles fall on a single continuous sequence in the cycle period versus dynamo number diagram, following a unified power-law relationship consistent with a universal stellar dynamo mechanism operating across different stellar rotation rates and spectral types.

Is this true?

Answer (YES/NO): NO